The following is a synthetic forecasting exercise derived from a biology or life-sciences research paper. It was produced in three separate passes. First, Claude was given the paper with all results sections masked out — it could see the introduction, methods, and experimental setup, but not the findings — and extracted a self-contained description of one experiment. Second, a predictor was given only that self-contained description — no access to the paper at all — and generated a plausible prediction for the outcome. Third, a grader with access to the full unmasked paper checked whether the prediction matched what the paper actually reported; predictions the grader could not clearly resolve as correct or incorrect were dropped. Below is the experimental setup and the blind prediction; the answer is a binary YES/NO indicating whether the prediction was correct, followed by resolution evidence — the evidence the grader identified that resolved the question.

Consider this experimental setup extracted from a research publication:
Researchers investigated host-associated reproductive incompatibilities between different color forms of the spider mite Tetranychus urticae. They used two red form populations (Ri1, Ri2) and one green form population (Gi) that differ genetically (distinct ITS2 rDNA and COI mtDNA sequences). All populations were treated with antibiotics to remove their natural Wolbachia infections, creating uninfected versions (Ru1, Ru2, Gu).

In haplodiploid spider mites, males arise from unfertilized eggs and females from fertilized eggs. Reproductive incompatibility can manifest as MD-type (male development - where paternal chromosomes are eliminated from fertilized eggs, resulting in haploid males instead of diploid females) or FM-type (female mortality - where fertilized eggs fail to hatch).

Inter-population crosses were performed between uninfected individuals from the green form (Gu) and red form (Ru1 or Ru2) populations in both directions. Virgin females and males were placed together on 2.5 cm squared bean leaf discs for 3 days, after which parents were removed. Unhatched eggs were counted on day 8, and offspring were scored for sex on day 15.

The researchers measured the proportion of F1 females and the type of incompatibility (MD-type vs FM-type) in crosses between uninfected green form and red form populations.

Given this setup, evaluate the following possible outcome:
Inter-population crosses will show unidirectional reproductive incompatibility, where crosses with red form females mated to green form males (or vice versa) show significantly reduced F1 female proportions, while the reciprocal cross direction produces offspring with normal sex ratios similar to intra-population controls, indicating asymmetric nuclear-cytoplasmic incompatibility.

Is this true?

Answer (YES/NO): YES